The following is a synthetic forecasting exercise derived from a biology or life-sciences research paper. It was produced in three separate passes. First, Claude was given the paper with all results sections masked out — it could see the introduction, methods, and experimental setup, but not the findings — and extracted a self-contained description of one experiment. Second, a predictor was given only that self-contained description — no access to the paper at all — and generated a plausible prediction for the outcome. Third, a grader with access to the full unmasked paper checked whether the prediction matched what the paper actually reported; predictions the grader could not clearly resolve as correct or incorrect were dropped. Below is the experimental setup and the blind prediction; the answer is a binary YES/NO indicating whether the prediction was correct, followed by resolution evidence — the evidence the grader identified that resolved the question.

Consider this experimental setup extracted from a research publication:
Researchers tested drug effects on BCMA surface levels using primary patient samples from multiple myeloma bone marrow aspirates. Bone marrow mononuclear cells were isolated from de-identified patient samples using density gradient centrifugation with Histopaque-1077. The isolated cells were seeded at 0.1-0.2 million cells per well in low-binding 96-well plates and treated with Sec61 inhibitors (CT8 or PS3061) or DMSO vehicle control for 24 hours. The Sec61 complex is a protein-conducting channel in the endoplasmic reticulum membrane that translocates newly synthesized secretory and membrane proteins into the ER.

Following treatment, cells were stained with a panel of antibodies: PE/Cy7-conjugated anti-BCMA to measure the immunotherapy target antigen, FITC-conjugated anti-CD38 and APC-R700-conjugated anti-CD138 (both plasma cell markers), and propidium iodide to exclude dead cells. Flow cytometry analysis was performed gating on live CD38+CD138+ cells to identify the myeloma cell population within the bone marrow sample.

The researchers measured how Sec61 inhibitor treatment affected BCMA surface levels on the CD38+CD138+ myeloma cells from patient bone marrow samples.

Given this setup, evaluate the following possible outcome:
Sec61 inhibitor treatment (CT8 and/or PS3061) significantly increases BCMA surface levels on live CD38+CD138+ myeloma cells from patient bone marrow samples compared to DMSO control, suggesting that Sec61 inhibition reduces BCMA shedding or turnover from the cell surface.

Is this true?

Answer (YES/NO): NO